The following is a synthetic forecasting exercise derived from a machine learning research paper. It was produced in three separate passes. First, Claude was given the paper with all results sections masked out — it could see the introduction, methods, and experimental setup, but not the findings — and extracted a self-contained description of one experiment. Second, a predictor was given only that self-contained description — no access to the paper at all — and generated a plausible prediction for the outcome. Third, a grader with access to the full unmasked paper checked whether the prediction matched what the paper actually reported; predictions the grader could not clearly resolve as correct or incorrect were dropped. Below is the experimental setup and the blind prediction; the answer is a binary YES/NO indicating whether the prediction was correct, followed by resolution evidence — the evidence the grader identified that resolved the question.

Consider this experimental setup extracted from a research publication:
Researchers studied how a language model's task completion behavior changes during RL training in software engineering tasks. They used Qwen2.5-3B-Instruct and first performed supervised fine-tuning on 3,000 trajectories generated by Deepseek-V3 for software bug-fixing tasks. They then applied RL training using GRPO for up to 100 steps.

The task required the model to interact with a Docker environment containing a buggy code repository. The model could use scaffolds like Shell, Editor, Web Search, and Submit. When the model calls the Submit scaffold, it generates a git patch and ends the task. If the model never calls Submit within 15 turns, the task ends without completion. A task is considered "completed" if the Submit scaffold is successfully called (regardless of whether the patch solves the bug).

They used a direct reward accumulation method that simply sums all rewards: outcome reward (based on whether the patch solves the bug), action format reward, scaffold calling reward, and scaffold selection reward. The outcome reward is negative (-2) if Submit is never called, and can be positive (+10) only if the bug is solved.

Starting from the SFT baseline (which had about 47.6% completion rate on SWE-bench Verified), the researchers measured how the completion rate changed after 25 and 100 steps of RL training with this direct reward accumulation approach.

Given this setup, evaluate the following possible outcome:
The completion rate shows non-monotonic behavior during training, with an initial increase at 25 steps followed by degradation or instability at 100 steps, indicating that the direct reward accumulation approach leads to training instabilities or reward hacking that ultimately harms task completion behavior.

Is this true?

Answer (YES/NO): NO